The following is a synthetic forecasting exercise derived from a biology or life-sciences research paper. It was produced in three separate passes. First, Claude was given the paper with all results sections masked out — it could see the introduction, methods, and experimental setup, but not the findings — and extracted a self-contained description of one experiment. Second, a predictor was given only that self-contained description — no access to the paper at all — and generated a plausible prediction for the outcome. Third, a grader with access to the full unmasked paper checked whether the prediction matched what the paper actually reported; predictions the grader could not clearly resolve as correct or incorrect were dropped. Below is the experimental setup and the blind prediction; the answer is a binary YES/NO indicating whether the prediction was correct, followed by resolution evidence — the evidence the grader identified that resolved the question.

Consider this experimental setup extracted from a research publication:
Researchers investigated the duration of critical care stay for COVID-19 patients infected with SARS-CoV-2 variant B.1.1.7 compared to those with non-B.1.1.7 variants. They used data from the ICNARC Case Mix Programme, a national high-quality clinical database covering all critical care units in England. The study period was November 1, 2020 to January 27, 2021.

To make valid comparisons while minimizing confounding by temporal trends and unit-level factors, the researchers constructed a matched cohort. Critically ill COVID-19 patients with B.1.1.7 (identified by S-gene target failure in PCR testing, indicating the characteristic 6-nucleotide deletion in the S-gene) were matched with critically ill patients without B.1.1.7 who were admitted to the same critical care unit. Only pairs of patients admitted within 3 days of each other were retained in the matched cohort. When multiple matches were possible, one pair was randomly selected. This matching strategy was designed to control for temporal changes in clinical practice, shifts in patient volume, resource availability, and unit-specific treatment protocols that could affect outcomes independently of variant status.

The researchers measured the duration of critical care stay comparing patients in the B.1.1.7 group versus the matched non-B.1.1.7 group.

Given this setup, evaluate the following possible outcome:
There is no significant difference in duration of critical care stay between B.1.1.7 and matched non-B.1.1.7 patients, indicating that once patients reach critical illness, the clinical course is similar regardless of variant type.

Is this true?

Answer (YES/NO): YES